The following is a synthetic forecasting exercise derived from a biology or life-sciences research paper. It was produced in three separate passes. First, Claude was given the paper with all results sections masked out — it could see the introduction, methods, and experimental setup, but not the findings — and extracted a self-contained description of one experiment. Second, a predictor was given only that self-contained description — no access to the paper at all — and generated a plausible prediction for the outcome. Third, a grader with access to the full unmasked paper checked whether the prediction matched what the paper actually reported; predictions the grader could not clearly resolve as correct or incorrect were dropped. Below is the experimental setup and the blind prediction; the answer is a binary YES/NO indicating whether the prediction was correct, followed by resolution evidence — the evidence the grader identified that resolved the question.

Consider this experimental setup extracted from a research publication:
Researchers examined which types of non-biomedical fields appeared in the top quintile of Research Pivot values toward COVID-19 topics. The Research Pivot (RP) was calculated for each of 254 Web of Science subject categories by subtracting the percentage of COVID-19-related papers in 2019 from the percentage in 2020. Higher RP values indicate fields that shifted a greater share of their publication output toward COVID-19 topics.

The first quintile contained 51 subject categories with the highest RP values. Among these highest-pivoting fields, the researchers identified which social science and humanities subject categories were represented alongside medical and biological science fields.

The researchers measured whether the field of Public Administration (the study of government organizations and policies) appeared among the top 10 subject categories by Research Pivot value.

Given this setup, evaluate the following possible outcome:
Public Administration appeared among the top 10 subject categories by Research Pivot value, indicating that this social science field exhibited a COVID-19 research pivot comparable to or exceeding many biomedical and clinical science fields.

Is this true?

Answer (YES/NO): YES